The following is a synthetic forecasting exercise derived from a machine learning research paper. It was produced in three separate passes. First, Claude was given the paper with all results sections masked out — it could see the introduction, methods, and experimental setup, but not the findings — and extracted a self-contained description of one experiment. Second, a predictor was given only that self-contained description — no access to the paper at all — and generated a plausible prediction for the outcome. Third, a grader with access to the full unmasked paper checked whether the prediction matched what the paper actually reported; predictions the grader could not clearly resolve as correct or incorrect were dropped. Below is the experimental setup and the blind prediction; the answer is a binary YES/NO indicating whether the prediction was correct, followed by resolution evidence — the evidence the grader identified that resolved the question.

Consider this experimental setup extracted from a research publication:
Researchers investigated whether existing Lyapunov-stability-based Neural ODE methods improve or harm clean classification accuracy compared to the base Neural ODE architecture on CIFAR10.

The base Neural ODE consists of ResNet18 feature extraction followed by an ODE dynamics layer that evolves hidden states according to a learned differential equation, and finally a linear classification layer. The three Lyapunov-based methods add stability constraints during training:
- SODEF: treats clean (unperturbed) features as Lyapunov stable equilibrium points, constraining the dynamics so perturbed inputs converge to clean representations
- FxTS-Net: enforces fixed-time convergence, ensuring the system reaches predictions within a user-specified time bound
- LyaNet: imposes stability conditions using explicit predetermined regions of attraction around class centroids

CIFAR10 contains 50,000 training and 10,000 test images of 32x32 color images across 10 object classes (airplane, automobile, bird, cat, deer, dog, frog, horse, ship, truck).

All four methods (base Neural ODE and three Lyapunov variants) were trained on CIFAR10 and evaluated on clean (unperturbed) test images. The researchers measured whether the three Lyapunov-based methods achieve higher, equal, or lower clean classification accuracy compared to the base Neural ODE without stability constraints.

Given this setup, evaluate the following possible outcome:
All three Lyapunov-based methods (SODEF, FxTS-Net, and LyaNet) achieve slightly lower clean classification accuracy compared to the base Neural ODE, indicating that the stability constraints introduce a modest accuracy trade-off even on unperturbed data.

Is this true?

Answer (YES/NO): YES